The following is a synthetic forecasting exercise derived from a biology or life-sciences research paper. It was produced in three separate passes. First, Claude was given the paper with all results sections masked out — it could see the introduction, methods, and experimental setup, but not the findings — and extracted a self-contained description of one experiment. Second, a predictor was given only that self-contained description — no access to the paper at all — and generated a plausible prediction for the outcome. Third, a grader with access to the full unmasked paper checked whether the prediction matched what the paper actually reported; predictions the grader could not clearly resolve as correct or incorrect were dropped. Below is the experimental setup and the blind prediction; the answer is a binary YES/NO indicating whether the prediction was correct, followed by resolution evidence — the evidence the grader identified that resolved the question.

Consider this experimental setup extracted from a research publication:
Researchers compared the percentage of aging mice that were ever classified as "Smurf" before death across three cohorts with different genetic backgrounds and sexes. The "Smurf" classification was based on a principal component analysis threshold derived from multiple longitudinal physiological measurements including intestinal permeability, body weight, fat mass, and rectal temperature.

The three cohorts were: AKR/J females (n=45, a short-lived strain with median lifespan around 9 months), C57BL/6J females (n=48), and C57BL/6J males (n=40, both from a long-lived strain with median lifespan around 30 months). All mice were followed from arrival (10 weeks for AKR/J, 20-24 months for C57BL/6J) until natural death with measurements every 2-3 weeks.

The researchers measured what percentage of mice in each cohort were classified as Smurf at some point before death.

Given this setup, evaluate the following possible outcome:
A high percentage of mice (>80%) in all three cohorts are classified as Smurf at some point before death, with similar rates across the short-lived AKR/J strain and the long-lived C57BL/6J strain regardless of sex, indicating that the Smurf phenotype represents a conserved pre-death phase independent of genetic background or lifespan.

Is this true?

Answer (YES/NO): NO